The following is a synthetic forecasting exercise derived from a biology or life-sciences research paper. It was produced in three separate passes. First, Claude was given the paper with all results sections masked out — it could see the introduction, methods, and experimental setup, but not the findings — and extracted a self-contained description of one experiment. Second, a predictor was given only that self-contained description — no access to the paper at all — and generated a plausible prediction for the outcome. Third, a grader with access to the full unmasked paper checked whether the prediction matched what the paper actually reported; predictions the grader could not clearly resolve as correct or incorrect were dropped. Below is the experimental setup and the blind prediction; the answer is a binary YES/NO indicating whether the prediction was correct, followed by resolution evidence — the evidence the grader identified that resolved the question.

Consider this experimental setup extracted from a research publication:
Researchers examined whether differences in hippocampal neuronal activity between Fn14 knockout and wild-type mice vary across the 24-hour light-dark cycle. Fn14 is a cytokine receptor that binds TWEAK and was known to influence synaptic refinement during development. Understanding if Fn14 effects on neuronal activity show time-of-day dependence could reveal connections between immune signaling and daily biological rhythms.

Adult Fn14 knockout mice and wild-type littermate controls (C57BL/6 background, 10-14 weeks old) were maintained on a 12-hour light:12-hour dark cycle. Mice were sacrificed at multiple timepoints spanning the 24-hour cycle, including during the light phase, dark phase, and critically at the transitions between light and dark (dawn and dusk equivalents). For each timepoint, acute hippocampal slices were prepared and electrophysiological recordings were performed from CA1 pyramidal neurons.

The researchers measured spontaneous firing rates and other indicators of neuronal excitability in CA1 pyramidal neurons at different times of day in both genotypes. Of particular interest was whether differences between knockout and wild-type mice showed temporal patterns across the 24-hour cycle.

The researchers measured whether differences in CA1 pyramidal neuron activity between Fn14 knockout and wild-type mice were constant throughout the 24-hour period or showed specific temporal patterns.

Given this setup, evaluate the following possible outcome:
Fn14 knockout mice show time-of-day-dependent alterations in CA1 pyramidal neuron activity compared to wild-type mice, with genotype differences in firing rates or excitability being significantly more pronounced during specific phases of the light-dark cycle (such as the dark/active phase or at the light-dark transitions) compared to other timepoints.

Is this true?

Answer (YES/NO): YES